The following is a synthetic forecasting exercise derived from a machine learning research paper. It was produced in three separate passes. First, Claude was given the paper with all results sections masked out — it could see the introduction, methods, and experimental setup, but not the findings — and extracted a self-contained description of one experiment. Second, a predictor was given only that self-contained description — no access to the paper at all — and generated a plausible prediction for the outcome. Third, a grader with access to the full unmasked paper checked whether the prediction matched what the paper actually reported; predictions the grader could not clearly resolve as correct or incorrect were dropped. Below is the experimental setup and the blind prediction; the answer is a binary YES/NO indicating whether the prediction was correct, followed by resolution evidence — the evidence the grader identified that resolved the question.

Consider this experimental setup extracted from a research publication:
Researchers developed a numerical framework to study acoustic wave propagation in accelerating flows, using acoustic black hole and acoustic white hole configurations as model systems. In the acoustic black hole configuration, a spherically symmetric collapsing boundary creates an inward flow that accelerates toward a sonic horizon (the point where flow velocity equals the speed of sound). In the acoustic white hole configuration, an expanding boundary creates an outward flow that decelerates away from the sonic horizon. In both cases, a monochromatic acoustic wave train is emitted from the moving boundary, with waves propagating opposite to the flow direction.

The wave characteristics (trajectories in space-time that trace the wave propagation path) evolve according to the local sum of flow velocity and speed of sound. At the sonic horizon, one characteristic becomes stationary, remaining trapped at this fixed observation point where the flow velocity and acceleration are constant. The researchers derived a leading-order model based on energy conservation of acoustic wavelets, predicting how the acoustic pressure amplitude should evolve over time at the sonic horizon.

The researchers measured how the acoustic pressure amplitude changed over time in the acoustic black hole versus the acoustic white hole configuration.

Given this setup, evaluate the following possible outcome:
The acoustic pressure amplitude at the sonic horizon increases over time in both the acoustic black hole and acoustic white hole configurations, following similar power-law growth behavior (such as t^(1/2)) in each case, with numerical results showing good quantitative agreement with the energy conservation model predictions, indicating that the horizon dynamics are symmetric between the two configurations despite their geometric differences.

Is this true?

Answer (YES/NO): NO